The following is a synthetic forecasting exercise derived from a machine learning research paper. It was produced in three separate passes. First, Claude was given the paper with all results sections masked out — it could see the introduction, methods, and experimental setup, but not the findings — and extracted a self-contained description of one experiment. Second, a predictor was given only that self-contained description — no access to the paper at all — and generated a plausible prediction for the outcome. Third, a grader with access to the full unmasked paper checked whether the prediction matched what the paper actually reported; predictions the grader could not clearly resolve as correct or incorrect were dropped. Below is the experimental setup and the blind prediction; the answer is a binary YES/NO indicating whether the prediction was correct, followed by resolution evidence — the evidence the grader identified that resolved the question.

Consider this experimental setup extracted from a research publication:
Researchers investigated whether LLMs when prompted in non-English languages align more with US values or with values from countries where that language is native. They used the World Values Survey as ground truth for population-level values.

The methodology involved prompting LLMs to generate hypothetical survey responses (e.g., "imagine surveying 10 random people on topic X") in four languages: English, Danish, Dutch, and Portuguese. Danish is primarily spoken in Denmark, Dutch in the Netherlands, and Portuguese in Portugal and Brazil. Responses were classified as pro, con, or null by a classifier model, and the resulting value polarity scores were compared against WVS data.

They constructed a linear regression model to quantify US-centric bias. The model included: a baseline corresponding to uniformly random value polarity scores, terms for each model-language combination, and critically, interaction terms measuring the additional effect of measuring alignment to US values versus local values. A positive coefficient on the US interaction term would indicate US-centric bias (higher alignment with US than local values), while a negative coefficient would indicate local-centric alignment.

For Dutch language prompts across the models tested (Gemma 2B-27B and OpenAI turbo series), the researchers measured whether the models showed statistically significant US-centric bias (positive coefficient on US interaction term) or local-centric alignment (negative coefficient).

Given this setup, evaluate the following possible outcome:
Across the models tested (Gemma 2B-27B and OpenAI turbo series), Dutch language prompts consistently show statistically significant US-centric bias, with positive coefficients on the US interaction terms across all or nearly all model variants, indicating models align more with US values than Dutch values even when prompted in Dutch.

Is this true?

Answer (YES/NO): YES